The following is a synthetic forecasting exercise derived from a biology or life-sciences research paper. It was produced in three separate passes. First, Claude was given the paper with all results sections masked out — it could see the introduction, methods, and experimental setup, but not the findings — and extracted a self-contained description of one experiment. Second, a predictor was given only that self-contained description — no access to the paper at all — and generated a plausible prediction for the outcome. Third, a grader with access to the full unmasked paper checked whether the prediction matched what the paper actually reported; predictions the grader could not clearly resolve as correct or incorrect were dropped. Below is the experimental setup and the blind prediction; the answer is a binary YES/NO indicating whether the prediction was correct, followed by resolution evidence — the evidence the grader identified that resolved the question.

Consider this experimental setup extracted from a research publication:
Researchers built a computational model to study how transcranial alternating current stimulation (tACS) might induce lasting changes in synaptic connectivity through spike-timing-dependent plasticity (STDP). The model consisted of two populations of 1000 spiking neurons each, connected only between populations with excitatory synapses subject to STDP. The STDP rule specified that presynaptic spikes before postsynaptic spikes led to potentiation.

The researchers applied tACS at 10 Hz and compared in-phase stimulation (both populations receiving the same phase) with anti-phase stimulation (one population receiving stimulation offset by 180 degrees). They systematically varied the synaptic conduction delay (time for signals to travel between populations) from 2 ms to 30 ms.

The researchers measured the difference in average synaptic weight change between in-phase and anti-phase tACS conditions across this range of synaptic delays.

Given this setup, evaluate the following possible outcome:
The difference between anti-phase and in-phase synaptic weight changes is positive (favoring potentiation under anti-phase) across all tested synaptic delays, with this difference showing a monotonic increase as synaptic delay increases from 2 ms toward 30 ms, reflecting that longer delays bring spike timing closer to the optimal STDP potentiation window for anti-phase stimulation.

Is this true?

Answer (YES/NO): NO